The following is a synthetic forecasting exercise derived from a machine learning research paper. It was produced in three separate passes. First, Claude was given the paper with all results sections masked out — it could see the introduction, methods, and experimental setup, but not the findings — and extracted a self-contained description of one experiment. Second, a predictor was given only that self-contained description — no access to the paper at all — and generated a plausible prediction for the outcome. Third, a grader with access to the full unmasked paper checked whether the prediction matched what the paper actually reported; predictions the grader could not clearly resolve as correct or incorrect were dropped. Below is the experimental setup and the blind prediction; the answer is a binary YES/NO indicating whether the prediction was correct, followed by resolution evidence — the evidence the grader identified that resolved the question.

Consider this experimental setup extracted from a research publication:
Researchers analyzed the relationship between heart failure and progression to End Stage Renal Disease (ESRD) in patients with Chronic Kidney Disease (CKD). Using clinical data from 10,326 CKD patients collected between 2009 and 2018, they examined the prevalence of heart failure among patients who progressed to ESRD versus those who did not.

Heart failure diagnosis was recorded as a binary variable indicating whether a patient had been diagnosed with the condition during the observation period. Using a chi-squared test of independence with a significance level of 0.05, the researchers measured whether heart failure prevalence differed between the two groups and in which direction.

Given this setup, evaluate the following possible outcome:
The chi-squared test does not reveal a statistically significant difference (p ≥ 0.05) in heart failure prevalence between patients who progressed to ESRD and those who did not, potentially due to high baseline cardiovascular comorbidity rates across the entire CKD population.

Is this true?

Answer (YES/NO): NO